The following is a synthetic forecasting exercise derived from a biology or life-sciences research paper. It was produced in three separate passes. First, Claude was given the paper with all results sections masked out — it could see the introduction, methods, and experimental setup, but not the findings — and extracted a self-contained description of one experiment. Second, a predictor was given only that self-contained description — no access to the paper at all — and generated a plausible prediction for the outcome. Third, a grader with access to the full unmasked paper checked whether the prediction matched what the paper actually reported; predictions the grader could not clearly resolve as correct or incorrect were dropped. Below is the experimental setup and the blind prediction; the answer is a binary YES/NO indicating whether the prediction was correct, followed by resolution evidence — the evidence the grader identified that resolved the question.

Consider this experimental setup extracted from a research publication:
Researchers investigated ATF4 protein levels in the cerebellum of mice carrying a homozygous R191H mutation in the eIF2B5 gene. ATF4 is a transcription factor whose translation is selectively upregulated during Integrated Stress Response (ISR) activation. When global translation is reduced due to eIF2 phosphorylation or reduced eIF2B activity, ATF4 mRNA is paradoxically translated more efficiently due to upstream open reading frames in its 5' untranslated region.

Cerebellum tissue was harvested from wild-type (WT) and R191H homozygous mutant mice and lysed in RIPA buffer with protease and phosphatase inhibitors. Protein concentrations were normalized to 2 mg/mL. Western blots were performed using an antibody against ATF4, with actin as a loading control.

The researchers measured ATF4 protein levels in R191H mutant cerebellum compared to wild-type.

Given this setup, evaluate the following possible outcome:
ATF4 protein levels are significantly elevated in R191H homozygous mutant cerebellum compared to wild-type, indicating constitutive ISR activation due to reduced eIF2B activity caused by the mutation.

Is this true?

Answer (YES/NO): YES